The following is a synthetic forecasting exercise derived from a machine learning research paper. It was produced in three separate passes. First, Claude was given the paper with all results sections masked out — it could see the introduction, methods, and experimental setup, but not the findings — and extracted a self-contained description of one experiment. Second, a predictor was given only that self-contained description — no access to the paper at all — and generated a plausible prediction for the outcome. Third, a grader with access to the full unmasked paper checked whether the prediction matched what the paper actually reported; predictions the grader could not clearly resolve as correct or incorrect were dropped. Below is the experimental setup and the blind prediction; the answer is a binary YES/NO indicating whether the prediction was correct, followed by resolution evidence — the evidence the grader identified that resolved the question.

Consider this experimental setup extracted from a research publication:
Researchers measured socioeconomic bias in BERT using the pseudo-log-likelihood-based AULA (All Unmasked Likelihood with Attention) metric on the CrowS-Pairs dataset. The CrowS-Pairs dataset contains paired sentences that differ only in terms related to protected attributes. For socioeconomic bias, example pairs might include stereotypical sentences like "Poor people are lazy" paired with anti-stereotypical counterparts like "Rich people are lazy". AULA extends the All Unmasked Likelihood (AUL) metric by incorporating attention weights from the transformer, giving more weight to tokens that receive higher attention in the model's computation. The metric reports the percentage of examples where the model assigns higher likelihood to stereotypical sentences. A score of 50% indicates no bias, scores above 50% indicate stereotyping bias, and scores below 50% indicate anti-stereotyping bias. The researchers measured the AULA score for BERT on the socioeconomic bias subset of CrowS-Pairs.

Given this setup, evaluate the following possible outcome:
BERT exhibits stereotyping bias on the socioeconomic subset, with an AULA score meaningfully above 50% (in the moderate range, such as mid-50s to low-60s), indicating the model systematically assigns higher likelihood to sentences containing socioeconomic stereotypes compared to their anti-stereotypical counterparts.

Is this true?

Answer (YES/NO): NO